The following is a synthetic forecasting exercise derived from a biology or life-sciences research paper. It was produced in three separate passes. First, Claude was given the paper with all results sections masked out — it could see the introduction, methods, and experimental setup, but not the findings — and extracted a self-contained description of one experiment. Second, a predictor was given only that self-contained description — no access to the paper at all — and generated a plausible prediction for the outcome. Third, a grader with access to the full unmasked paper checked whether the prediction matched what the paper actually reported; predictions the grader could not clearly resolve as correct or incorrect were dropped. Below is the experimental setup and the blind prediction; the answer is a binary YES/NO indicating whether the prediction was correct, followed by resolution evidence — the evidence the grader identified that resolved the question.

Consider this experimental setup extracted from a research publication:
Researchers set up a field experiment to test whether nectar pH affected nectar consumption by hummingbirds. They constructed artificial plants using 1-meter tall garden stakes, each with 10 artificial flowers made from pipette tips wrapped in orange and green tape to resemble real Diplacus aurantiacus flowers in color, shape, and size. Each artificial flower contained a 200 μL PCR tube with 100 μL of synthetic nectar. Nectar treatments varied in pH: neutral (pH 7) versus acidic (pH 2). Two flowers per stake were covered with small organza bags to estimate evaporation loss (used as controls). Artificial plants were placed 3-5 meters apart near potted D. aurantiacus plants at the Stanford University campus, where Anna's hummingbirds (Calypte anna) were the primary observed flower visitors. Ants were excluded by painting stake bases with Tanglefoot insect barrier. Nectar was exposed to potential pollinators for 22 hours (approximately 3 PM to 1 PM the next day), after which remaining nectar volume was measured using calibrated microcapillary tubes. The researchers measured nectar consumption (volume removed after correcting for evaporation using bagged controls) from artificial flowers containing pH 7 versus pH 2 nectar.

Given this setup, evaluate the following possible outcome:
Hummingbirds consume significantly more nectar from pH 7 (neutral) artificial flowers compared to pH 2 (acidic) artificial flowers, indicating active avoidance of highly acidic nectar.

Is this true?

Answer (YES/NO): YES